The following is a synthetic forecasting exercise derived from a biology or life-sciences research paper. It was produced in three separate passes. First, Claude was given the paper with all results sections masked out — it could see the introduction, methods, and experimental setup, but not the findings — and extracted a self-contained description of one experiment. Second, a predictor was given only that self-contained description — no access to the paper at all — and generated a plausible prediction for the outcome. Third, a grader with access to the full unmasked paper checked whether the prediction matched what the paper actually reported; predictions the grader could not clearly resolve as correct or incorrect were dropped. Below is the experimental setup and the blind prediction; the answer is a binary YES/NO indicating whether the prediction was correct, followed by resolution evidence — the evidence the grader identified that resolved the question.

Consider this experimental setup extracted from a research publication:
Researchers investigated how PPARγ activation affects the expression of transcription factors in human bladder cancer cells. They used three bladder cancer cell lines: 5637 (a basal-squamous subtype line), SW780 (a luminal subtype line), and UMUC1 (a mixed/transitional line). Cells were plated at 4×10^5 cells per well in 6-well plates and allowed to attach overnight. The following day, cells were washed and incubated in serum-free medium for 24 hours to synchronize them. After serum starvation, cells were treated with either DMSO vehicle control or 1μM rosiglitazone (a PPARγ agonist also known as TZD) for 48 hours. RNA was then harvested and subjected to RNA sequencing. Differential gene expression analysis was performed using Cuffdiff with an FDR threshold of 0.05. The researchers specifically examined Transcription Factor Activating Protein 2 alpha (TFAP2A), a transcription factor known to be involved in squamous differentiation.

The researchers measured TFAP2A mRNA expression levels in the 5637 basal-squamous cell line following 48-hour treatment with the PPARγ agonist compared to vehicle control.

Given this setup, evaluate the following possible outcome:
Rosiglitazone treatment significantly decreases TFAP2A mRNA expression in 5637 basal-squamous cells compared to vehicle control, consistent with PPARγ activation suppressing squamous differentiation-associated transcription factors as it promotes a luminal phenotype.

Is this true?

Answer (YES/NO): YES